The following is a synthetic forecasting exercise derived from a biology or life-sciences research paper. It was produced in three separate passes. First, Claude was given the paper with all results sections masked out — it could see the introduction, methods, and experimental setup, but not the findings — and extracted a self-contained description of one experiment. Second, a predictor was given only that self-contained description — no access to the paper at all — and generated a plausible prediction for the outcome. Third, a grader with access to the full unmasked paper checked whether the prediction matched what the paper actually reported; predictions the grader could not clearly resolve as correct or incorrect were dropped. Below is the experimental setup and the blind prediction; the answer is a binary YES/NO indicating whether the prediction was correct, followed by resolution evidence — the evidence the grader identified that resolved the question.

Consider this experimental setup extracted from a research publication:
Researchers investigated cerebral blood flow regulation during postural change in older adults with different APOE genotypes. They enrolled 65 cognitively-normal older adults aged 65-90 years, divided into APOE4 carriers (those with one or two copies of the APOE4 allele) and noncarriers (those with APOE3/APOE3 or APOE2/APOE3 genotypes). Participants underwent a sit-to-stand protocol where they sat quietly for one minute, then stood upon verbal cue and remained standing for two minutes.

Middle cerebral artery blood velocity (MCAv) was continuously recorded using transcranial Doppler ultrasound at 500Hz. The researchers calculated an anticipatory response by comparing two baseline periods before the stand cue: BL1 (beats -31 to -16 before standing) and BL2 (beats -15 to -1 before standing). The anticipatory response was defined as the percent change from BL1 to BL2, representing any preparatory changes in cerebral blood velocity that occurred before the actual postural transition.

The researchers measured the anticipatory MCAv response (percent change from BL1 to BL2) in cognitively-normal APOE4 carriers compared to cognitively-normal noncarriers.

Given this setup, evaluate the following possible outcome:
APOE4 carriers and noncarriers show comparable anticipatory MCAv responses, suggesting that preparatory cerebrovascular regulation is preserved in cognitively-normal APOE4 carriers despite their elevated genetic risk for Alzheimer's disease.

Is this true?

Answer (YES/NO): NO